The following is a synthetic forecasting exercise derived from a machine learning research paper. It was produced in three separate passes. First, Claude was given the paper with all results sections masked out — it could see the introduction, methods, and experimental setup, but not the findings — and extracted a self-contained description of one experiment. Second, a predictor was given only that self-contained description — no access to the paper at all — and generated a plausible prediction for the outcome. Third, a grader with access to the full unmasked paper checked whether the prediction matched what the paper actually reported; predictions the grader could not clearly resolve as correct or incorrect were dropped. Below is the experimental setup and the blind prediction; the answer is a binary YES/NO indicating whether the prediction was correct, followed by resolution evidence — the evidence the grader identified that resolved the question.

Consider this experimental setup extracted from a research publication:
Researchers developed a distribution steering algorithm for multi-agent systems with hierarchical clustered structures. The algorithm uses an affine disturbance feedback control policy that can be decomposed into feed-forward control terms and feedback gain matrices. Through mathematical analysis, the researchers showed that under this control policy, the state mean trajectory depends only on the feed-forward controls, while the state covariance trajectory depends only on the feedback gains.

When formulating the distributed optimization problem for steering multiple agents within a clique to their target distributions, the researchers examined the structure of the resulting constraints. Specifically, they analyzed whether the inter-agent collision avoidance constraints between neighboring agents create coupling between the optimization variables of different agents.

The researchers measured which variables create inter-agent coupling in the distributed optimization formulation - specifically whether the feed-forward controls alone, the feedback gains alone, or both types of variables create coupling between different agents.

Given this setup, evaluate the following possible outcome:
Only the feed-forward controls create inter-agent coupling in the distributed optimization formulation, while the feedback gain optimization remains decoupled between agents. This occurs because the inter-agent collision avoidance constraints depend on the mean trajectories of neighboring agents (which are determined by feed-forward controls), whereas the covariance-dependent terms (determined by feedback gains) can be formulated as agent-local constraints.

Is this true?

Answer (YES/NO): YES